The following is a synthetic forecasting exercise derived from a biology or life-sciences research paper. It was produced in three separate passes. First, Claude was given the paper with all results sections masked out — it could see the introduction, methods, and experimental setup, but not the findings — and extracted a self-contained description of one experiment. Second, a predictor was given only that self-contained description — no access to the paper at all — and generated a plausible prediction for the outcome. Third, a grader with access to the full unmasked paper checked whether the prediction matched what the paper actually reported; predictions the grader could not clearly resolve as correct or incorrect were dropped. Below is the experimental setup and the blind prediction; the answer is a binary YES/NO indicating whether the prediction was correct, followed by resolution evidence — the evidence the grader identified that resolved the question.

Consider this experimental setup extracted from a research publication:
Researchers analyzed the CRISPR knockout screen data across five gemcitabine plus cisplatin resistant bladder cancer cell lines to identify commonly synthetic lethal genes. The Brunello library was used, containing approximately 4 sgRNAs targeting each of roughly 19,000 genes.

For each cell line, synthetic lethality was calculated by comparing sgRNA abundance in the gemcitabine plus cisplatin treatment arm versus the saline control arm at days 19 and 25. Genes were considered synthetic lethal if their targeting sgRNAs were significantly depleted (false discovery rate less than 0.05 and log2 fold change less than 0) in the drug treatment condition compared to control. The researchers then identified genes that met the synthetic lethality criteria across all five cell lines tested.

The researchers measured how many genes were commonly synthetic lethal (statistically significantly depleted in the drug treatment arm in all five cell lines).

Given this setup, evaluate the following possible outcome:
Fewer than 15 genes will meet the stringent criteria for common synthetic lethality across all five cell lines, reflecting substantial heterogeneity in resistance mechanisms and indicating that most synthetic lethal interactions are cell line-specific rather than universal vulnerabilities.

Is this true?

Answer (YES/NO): NO